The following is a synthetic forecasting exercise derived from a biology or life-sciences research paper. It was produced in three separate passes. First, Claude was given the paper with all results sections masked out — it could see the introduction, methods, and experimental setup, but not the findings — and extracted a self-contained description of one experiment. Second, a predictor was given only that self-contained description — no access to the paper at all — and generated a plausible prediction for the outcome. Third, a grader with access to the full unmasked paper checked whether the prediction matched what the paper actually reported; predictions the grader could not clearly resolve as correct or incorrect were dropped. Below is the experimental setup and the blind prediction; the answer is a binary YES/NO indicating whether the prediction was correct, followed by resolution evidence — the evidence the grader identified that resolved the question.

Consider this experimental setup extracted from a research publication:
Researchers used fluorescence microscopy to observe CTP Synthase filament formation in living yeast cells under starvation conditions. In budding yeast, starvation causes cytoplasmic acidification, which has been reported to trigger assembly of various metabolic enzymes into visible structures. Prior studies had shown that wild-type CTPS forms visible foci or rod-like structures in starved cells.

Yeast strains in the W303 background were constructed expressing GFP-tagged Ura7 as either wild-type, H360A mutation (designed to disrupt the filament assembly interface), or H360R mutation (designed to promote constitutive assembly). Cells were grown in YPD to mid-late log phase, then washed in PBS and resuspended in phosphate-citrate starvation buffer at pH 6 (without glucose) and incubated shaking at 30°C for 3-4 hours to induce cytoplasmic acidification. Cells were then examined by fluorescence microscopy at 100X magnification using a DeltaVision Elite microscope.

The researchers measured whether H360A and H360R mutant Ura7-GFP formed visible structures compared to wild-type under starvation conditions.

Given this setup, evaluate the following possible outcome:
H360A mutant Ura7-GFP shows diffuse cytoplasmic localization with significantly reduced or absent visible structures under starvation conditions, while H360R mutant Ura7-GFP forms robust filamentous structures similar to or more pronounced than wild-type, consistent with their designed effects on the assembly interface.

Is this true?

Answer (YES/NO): YES